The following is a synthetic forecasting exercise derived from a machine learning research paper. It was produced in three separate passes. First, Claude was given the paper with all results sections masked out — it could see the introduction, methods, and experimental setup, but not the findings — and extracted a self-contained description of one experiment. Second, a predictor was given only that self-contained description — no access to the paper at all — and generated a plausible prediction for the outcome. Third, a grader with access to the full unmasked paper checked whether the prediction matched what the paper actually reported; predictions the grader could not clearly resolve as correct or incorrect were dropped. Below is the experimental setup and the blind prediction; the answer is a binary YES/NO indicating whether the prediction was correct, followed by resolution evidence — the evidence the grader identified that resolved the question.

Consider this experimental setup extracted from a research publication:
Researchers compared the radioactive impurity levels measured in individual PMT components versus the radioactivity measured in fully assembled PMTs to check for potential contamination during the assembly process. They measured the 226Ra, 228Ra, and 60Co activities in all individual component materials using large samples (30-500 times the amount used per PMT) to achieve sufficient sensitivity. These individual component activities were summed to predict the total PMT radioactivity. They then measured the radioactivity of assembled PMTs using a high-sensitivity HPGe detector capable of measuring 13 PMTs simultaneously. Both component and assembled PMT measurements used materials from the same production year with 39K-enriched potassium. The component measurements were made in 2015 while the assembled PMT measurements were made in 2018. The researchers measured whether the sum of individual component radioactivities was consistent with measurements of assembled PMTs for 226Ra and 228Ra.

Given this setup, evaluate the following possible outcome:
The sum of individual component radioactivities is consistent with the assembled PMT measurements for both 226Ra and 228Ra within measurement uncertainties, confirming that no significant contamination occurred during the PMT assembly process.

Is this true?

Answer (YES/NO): YES